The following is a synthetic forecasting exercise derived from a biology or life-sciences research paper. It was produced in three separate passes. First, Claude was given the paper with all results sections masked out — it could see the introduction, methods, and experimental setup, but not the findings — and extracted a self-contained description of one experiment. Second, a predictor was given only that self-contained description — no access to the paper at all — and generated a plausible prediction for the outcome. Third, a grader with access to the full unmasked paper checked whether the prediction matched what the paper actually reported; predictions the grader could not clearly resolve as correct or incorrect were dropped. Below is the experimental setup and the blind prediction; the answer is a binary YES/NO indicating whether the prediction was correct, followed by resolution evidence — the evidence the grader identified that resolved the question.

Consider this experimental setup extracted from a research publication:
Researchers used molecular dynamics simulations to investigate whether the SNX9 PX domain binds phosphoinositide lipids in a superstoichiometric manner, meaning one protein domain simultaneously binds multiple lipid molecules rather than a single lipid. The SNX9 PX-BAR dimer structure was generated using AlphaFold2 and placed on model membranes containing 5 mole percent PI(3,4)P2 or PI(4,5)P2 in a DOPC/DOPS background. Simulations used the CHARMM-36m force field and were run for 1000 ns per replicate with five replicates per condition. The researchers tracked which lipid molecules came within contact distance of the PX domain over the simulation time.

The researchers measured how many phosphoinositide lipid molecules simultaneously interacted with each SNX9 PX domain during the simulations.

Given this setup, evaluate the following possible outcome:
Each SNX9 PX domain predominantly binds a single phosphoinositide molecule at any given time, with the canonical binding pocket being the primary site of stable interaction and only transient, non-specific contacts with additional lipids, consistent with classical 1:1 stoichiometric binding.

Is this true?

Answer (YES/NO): NO